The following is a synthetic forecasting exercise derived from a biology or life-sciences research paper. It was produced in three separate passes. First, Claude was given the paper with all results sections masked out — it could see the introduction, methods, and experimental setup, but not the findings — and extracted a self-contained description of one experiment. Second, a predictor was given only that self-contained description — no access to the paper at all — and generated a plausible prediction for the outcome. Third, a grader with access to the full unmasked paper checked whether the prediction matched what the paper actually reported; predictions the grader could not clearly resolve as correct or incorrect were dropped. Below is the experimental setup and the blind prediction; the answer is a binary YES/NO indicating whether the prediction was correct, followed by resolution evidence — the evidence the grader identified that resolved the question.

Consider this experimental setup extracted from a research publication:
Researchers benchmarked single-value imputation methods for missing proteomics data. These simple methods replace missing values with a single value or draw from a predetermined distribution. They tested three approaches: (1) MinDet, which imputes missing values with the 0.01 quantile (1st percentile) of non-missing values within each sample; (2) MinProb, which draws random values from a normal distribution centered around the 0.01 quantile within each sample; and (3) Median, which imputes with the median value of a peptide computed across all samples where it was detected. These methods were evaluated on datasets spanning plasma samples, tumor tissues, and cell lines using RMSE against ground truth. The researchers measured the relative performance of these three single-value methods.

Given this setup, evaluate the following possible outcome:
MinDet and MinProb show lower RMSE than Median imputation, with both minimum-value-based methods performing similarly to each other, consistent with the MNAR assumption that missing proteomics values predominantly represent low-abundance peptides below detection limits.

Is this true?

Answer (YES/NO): NO